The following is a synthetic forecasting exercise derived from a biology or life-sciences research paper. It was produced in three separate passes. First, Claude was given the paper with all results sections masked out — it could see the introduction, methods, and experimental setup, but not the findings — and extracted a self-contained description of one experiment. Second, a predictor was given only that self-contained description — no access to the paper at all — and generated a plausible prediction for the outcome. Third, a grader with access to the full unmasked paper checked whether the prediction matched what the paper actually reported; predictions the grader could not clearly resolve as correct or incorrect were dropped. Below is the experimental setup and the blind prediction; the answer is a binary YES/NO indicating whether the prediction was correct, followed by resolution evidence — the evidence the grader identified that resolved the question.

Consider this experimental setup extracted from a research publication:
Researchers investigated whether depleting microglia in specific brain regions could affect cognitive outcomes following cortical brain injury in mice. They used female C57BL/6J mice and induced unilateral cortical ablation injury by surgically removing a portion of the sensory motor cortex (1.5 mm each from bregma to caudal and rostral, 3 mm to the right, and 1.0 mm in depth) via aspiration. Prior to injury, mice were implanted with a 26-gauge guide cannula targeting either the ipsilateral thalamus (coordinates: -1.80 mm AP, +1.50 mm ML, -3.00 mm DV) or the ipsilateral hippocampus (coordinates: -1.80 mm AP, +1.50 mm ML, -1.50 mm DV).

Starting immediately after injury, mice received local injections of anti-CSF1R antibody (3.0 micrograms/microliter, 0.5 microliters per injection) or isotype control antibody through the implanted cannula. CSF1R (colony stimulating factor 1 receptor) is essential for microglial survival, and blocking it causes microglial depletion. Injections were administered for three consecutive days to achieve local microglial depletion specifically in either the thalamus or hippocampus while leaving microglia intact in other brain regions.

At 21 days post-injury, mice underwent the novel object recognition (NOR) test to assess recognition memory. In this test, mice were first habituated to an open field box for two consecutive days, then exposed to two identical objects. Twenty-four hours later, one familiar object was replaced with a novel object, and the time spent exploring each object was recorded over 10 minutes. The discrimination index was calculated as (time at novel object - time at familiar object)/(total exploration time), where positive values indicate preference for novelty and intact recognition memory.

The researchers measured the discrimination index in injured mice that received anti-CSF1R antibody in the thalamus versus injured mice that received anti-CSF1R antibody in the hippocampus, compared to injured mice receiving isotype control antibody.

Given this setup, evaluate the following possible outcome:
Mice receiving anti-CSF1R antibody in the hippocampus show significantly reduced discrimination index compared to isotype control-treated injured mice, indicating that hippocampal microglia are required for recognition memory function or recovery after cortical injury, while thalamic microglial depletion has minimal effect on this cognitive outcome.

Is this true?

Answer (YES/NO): NO